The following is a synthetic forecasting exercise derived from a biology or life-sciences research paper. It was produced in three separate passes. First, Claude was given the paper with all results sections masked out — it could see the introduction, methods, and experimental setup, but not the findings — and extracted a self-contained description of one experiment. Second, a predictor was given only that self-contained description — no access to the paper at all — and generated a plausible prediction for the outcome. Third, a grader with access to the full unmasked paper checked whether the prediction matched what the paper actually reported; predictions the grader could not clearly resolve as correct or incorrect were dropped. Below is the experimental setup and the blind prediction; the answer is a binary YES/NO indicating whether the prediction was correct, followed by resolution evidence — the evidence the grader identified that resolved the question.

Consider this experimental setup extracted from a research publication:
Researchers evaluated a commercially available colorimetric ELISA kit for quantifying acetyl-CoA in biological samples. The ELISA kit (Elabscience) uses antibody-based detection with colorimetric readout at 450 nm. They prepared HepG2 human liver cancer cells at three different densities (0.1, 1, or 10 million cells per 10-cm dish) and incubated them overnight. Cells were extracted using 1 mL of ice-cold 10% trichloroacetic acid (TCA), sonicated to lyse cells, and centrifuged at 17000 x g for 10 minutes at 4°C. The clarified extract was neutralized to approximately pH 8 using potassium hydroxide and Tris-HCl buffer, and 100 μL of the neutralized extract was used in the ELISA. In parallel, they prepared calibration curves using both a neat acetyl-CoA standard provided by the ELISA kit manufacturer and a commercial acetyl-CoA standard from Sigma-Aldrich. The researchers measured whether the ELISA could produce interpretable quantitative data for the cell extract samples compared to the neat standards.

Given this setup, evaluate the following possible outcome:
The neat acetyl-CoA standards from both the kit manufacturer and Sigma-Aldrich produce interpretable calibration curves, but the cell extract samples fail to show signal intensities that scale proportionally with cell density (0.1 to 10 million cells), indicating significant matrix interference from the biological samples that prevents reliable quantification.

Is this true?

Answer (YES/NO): NO